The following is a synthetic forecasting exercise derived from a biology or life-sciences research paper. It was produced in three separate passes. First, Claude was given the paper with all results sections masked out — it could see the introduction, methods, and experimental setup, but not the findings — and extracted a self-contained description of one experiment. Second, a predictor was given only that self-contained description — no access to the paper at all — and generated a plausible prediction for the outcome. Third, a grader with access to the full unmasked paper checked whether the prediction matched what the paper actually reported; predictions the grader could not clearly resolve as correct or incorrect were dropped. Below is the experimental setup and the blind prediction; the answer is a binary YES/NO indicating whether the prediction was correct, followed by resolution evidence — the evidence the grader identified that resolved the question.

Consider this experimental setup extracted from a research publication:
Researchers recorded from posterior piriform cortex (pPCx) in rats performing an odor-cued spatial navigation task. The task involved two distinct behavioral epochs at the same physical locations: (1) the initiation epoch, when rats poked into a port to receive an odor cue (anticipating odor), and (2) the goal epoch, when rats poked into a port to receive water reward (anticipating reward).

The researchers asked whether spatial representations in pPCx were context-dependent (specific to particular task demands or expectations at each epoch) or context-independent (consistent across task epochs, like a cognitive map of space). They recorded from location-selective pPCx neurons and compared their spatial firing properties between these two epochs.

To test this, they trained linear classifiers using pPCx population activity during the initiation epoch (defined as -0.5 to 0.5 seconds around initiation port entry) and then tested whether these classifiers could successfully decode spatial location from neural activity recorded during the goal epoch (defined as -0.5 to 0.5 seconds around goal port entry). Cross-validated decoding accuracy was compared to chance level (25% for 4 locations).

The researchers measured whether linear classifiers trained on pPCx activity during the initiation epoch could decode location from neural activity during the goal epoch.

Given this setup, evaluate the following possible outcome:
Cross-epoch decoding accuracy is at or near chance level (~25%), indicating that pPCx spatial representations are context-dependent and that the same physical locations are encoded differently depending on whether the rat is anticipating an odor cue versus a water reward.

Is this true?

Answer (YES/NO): NO